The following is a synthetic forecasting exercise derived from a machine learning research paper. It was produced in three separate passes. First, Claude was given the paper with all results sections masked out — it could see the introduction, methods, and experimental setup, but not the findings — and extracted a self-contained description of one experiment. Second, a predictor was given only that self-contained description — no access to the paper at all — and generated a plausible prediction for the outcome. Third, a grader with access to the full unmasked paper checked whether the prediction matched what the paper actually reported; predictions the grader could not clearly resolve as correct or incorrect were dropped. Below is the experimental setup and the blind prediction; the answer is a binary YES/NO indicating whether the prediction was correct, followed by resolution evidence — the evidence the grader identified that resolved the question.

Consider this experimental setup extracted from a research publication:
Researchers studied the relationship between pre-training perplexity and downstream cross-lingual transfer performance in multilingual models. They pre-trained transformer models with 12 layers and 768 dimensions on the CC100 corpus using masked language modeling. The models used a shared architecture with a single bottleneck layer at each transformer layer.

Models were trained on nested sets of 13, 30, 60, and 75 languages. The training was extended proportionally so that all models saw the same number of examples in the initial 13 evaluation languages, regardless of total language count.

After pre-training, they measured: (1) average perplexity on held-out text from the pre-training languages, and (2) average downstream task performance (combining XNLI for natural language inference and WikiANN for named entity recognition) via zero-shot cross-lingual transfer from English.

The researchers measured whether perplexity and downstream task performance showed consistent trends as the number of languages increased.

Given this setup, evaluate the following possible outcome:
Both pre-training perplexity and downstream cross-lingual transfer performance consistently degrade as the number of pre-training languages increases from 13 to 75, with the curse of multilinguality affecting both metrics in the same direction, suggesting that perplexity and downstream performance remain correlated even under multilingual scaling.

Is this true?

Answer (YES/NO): YES